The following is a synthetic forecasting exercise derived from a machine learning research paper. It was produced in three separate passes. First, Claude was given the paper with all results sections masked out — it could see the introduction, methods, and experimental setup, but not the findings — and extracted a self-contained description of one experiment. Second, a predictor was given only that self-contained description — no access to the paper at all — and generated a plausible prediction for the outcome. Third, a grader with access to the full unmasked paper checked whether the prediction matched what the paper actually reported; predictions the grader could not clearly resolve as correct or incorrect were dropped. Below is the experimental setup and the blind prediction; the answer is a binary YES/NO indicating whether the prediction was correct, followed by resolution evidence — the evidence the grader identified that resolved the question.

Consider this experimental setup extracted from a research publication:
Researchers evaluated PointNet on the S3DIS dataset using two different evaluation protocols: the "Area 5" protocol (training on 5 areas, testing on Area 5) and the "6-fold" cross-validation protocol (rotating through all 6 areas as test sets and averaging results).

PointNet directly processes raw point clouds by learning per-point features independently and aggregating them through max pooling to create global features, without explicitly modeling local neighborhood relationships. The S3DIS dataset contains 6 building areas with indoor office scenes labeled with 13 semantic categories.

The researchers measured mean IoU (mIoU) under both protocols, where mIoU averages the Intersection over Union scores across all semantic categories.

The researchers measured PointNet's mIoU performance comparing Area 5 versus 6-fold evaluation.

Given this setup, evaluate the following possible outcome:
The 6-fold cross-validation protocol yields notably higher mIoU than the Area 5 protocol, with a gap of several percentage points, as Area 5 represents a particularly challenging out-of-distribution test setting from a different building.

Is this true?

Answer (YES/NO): YES